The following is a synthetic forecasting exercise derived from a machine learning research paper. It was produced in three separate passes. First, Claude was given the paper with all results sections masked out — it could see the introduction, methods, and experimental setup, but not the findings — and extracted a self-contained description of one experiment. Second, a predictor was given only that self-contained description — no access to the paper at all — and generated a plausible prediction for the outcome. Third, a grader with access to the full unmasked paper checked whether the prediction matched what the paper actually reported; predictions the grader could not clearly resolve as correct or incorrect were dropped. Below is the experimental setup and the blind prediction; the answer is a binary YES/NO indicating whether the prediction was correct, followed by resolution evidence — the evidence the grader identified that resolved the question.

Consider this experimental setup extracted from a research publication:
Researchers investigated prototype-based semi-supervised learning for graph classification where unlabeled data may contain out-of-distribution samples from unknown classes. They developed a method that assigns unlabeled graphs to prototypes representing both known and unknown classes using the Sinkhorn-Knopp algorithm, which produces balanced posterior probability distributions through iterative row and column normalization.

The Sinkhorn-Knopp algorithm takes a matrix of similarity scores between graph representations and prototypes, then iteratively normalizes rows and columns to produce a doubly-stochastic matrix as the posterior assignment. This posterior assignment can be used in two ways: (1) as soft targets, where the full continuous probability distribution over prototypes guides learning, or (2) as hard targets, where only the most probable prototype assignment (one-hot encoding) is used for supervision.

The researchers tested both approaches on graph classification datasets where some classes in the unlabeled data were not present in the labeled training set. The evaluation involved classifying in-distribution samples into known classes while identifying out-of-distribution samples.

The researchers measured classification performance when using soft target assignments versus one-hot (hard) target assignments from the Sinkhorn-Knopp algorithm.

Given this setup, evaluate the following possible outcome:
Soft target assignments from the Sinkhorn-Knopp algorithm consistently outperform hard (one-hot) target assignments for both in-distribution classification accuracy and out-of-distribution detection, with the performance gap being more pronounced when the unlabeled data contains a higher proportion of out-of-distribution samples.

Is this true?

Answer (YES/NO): NO